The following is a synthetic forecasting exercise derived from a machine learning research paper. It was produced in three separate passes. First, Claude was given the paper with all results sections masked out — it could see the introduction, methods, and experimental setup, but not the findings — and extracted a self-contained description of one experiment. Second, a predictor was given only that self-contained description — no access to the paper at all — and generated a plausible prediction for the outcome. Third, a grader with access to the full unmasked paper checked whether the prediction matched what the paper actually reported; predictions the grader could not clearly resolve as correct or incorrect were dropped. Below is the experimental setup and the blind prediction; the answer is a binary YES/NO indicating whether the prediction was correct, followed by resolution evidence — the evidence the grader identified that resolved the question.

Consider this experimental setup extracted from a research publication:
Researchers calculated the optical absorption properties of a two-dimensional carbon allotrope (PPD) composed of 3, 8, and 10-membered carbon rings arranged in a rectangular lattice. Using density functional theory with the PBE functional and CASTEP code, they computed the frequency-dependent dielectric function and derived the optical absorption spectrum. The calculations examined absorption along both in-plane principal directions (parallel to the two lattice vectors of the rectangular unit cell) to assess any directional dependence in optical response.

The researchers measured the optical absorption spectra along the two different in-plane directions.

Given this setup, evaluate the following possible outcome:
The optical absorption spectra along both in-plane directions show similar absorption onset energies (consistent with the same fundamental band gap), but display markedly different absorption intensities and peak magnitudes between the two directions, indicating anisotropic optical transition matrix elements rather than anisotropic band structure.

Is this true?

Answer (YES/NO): NO